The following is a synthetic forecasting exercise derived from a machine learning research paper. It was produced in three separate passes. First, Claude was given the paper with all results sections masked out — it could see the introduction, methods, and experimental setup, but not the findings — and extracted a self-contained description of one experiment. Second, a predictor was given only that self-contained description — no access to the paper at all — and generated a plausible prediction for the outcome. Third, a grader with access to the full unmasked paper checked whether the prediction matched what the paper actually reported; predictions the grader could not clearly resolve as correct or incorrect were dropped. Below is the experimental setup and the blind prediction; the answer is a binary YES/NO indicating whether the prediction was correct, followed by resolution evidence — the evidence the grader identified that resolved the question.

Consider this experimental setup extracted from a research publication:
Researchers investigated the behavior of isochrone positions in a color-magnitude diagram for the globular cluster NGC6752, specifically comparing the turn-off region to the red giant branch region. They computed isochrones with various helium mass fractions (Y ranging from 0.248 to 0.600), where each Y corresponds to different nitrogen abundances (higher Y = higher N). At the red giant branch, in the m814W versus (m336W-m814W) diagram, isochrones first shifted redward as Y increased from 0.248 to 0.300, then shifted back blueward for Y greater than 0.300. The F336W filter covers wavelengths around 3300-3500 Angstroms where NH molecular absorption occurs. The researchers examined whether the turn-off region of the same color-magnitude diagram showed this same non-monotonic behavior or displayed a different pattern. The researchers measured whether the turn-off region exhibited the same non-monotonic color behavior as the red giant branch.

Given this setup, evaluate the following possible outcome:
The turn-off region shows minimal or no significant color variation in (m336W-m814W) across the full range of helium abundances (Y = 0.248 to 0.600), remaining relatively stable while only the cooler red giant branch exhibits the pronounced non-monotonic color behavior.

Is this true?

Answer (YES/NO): NO